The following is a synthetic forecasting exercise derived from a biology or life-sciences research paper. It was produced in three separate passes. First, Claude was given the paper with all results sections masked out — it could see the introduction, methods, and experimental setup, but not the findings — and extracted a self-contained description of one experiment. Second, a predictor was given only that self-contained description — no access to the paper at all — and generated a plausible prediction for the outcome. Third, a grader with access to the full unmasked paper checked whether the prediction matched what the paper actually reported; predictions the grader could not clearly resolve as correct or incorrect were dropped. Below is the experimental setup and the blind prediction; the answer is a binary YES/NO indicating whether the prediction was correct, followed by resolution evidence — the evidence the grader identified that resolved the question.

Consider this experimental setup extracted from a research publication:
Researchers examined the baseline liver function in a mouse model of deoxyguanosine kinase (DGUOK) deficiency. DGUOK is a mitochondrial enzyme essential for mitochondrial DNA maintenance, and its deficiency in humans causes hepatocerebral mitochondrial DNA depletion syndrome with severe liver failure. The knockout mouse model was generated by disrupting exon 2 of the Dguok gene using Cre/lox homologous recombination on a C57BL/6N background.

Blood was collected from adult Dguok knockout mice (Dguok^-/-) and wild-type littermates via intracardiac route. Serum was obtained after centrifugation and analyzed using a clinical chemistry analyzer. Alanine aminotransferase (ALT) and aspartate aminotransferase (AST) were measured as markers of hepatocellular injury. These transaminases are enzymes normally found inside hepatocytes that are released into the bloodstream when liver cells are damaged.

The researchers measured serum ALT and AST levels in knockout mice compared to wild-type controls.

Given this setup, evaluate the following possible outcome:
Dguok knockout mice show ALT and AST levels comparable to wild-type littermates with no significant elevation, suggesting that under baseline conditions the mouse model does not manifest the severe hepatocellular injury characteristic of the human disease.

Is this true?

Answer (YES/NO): NO